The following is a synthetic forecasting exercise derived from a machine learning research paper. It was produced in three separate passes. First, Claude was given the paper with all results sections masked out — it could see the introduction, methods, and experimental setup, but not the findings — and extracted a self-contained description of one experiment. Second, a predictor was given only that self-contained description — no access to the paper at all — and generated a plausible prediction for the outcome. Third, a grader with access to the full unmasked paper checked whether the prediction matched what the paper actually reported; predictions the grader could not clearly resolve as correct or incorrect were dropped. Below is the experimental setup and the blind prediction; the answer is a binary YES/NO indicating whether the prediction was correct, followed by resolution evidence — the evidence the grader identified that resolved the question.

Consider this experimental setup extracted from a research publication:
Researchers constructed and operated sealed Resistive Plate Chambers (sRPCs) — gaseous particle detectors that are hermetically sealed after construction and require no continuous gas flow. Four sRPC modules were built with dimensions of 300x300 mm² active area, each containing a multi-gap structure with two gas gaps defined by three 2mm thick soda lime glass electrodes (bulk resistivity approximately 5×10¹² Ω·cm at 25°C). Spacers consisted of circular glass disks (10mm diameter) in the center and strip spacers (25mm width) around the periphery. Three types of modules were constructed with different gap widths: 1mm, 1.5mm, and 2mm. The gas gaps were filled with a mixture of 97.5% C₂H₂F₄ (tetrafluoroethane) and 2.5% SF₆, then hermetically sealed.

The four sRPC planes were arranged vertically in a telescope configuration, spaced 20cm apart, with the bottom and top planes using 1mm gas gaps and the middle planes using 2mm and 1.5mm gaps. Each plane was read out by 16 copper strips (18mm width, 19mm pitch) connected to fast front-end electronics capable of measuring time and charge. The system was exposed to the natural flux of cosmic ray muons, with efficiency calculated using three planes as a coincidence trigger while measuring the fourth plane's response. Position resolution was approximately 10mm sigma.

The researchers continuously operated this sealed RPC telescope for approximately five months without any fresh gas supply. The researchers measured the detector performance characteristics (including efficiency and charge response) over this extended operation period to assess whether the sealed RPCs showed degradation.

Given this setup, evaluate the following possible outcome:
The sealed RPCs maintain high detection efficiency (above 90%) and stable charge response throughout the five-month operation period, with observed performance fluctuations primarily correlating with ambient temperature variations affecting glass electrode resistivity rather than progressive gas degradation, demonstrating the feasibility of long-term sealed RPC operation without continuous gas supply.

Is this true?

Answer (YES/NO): YES